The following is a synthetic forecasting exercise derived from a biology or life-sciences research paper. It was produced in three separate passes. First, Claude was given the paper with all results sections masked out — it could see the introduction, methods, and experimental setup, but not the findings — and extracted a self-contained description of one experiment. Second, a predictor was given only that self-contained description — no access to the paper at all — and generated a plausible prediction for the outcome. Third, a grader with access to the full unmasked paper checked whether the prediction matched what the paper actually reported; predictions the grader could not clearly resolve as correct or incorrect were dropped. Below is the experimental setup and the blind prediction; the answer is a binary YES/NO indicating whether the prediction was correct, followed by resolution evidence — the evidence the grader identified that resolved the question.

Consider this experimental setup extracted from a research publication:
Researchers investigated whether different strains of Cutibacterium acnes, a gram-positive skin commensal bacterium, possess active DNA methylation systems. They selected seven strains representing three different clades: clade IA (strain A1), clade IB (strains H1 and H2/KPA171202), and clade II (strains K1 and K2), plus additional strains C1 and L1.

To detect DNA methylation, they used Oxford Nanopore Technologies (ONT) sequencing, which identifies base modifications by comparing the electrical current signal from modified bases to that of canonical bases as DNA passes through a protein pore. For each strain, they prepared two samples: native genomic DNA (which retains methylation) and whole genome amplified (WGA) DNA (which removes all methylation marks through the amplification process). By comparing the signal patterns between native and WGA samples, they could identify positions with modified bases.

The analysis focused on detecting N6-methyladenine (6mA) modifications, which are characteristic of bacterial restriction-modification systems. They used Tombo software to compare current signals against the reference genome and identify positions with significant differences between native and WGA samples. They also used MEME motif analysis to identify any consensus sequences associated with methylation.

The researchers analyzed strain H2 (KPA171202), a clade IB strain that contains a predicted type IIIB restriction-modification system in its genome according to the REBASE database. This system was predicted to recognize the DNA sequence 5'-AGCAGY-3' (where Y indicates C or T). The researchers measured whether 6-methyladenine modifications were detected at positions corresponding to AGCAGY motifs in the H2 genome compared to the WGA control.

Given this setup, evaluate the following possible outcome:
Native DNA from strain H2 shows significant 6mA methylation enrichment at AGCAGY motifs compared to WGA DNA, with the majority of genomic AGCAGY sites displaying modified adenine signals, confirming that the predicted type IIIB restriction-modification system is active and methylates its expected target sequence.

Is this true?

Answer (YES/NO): YES